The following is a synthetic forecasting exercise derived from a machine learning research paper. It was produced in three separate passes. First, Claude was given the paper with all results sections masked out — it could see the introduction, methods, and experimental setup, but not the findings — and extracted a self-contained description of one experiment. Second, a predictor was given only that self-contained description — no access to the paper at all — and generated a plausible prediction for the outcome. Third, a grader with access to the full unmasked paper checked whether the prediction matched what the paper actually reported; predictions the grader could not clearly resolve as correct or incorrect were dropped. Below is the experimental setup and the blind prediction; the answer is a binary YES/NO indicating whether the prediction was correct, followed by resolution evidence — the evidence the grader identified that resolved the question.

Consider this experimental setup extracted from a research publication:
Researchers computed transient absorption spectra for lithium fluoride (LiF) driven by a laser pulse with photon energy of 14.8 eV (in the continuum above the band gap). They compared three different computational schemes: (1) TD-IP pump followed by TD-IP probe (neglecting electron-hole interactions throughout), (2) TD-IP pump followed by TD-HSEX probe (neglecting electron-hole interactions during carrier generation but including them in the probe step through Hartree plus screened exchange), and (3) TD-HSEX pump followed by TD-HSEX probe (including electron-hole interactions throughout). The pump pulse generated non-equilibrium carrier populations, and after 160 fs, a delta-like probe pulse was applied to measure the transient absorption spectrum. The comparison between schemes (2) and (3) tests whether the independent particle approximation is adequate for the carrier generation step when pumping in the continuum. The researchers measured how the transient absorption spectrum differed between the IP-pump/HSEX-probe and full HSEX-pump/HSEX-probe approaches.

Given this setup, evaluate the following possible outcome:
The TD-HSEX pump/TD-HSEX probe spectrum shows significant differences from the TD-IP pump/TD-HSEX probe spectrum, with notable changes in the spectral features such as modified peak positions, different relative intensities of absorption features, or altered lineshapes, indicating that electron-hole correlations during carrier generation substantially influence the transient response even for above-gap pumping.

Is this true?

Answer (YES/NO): NO